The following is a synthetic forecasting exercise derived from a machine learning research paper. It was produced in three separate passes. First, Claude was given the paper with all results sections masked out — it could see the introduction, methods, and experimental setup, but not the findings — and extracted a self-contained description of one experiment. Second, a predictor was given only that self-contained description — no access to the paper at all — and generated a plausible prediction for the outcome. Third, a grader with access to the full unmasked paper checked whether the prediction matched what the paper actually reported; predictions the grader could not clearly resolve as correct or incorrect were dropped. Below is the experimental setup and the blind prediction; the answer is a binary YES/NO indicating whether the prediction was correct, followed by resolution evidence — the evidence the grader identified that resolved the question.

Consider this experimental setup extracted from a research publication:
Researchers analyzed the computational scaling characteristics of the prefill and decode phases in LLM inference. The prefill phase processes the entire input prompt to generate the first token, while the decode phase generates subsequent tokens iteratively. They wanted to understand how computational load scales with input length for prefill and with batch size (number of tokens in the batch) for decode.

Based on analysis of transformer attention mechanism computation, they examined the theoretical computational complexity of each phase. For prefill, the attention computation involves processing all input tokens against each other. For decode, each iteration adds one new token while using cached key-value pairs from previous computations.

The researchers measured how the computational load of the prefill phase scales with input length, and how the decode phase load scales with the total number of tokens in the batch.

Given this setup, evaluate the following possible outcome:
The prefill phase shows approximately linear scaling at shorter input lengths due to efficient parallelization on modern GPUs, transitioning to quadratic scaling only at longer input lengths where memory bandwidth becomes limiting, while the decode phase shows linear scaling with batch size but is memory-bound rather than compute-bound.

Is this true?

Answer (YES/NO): NO